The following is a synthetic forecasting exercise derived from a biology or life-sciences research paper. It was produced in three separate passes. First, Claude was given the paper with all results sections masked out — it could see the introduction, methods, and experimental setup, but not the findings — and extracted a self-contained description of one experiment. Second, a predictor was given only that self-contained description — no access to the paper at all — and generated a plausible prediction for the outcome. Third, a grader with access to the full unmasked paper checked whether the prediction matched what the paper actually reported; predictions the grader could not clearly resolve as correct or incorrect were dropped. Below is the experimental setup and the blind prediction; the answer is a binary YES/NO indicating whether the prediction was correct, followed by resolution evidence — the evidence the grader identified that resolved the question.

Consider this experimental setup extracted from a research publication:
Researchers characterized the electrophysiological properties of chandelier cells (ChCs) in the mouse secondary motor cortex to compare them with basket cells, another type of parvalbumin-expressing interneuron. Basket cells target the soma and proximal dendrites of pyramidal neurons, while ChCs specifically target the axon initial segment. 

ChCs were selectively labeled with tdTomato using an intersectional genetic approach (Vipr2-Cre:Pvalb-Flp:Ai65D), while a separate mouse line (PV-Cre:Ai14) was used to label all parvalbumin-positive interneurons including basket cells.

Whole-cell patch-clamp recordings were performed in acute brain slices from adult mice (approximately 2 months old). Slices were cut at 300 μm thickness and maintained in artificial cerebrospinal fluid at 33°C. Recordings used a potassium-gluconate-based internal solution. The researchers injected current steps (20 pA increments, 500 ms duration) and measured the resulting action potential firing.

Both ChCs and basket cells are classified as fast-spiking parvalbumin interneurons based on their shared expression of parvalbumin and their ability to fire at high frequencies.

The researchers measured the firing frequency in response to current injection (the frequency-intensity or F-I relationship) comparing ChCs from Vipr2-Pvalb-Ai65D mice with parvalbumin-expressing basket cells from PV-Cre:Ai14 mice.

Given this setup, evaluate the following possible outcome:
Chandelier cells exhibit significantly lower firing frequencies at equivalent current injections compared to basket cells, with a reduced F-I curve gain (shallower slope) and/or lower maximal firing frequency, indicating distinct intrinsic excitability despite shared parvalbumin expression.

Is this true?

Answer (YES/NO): YES